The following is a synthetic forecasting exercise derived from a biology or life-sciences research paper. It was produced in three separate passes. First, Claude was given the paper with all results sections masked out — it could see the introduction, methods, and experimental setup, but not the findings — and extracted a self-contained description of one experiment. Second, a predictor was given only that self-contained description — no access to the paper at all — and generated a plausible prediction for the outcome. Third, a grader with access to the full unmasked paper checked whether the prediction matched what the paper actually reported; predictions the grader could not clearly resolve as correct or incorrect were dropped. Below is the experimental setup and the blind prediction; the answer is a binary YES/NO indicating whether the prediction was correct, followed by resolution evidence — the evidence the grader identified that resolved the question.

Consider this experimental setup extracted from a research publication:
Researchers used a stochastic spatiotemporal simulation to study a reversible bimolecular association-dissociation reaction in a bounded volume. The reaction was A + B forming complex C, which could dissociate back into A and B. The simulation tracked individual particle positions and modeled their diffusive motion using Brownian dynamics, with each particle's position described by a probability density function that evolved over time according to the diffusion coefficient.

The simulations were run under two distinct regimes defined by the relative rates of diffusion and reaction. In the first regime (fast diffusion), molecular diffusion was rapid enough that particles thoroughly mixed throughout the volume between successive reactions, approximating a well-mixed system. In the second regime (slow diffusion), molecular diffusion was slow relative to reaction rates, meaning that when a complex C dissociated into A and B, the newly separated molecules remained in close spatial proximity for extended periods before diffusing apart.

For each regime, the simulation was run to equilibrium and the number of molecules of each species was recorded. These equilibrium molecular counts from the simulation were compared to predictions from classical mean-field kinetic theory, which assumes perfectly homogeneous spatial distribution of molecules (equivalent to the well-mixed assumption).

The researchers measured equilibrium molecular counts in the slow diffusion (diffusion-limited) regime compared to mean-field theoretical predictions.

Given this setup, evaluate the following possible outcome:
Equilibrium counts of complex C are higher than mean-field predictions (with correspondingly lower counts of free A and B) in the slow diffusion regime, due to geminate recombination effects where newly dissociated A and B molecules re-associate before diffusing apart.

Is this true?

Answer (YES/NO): YES